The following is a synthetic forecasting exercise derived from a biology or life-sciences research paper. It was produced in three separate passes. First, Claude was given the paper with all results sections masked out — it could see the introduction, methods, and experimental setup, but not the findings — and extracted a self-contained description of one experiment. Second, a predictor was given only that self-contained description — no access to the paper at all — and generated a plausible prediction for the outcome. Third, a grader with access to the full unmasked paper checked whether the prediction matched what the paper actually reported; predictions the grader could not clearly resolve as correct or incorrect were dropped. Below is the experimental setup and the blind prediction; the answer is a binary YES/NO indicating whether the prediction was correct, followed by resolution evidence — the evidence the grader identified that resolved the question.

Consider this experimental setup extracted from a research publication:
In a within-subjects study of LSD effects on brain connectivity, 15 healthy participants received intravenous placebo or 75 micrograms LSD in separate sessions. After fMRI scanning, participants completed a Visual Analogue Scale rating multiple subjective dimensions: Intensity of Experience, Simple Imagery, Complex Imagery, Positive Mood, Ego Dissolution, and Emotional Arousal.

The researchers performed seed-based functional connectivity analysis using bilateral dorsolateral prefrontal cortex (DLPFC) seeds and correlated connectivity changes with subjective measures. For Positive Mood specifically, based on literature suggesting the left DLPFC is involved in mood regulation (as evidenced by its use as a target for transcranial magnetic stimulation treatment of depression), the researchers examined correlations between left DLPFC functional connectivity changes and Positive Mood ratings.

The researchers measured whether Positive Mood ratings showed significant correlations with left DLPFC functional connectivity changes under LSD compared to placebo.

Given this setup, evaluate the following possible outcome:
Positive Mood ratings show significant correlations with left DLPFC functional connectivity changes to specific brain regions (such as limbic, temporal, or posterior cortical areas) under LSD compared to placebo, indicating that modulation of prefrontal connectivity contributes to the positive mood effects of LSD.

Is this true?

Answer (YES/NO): NO